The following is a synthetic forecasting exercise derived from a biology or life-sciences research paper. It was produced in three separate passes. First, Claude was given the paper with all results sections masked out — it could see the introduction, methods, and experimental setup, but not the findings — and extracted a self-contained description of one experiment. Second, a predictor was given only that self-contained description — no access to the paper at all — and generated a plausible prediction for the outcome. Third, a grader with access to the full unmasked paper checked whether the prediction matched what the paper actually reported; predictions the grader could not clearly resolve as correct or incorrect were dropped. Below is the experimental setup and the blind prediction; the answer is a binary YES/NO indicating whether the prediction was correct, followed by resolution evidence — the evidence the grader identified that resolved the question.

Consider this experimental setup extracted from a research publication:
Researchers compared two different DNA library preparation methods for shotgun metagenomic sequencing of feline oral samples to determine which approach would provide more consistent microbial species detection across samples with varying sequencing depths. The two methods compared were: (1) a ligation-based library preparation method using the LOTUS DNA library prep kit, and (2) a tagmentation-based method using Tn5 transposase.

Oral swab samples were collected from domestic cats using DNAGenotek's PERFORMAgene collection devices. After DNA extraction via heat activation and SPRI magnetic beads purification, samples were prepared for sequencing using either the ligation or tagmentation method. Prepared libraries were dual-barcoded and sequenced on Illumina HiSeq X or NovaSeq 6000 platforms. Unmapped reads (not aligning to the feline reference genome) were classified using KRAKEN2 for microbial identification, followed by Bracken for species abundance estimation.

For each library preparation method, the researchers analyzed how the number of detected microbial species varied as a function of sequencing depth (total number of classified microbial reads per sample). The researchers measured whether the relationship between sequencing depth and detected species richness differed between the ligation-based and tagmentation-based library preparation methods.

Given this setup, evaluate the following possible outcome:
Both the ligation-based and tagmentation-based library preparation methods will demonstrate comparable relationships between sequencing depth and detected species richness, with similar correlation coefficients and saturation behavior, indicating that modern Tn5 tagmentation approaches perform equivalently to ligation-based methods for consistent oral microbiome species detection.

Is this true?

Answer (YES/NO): NO